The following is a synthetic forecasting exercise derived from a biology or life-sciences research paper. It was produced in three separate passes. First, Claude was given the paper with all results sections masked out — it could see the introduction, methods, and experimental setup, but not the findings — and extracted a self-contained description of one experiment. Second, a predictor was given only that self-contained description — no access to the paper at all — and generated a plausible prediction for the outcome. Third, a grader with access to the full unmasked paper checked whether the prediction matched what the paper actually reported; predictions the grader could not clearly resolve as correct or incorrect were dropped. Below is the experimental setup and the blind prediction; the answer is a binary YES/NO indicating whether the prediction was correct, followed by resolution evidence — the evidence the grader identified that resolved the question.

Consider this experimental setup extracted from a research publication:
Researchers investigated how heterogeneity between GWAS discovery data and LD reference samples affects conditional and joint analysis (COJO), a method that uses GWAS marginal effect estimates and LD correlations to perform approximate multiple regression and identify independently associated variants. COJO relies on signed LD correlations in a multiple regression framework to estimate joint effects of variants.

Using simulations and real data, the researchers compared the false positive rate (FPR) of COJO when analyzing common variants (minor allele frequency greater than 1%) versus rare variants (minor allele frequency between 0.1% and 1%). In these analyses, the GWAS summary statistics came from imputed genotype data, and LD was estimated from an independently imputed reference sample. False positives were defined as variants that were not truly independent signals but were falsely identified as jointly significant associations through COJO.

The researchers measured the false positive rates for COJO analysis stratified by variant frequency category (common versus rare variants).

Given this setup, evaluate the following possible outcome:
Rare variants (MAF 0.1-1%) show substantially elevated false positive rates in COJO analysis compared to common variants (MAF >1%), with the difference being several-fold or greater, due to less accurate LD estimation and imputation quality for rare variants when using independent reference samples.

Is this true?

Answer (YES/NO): YES